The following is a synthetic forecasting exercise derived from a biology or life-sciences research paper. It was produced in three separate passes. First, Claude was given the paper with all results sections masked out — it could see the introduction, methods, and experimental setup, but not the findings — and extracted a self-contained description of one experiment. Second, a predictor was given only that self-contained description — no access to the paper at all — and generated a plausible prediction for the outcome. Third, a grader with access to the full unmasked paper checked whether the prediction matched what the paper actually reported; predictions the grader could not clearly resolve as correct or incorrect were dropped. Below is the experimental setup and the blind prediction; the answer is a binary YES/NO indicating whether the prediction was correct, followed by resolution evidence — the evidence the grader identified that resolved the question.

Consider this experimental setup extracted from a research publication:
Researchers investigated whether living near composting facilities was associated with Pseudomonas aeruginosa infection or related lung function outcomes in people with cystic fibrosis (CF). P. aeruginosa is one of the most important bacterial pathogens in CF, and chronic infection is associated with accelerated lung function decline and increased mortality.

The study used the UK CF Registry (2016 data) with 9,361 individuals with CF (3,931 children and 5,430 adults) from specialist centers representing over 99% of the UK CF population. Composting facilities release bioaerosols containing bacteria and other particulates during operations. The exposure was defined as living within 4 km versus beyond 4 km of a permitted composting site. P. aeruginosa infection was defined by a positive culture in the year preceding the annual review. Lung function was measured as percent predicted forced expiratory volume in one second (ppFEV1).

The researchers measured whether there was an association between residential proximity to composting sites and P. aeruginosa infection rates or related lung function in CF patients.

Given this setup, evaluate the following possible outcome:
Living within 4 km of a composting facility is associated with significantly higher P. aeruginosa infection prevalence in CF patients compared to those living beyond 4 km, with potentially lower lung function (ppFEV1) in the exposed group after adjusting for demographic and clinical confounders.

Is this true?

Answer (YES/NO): NO